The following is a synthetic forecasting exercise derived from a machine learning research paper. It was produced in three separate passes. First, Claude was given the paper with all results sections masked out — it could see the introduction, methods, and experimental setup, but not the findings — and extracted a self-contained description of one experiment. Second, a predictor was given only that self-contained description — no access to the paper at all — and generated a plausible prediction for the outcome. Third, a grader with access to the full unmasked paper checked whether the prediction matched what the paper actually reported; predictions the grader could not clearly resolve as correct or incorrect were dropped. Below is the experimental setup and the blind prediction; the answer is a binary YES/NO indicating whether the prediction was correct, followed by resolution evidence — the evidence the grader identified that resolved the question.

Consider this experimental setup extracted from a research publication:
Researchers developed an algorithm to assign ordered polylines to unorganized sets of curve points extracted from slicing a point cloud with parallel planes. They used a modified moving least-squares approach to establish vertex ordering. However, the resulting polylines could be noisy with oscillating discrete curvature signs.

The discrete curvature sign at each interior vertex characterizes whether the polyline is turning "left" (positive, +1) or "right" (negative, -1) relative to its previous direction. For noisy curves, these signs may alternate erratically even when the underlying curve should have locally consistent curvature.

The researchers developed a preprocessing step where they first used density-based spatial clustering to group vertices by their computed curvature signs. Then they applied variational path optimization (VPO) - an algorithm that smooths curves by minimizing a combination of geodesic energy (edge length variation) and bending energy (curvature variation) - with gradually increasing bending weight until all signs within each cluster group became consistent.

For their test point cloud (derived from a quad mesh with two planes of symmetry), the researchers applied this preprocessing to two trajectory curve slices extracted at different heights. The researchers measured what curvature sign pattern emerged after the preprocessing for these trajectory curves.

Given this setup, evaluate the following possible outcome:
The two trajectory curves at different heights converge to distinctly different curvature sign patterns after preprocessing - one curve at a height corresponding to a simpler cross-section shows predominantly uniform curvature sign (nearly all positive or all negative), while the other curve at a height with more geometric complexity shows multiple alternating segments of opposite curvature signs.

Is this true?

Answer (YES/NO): NO